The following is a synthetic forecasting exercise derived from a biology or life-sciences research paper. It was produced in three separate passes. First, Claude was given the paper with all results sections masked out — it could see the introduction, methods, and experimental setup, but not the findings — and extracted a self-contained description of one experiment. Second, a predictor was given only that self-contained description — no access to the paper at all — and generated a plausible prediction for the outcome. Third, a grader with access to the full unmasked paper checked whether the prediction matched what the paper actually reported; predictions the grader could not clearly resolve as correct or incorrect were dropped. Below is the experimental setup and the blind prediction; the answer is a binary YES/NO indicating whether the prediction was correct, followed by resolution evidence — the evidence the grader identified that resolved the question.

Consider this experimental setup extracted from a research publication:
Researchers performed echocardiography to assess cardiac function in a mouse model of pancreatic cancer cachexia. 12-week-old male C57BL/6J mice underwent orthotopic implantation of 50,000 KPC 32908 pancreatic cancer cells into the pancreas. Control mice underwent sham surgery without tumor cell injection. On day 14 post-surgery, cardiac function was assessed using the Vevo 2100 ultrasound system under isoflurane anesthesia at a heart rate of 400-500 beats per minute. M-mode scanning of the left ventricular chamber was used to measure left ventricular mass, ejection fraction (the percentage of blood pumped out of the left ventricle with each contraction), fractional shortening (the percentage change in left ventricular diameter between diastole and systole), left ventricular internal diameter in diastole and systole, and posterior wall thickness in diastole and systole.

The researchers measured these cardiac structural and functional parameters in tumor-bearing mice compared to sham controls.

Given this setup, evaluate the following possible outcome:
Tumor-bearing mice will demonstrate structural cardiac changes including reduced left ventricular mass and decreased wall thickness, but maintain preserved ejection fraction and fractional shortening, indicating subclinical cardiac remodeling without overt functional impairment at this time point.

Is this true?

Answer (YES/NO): NO